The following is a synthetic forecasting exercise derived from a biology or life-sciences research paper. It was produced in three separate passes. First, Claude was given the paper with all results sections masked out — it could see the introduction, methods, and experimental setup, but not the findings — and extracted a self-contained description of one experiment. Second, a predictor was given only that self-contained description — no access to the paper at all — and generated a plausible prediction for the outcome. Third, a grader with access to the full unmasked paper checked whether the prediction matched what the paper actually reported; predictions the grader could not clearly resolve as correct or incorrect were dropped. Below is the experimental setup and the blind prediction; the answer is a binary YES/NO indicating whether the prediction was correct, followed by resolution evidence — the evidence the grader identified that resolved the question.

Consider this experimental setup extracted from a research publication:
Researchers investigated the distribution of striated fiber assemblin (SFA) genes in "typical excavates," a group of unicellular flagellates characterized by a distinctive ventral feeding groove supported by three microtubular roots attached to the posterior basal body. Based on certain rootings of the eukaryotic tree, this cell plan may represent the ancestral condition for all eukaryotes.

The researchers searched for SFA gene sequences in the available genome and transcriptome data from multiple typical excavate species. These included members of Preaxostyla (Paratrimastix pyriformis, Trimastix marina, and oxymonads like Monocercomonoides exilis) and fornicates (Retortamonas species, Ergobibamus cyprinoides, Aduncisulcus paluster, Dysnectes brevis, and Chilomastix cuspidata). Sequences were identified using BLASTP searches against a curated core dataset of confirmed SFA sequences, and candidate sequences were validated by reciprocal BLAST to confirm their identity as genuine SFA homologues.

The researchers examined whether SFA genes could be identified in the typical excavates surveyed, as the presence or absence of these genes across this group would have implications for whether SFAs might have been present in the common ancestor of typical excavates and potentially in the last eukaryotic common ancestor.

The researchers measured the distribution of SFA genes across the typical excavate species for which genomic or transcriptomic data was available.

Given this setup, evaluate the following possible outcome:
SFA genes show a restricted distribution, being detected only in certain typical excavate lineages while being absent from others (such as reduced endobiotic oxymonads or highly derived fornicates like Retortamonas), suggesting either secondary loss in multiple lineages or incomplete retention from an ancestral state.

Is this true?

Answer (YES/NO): NO